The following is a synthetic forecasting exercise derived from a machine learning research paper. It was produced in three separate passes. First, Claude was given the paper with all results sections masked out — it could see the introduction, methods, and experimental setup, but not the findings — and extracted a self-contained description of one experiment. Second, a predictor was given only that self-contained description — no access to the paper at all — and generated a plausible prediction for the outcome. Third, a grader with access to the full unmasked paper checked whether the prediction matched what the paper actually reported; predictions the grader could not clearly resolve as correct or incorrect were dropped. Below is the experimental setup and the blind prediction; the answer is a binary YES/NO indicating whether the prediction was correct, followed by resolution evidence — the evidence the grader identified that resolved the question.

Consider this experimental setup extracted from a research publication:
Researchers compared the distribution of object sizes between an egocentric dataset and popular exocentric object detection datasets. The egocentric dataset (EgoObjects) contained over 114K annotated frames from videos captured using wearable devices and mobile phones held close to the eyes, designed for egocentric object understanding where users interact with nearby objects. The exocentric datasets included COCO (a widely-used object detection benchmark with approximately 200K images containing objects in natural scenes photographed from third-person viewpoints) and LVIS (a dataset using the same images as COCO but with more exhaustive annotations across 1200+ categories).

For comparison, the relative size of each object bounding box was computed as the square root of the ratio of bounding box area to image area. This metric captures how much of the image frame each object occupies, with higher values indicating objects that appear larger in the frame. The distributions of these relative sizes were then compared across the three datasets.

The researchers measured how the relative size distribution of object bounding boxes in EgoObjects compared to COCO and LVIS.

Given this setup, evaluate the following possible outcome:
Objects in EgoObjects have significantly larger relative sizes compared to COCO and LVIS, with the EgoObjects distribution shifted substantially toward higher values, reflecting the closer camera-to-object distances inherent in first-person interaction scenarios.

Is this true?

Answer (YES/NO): YES